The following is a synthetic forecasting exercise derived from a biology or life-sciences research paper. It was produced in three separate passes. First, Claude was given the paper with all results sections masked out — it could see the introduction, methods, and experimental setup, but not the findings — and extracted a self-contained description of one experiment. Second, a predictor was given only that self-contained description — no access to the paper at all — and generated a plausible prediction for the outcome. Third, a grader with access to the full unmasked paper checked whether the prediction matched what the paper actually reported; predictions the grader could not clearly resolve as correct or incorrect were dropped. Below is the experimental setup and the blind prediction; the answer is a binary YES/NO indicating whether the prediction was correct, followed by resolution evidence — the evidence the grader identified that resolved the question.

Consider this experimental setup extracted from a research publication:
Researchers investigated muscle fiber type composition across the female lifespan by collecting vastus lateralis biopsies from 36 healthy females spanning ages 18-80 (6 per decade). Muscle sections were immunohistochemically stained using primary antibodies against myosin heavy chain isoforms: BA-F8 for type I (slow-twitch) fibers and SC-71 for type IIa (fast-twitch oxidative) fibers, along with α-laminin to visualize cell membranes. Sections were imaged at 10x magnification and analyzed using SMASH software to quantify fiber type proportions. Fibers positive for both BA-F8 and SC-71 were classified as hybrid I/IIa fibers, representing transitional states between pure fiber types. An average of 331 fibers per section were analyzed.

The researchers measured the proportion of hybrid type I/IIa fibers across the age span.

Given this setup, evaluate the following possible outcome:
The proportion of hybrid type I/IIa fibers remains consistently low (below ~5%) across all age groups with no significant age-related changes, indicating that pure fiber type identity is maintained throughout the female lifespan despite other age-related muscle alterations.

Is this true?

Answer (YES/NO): NO